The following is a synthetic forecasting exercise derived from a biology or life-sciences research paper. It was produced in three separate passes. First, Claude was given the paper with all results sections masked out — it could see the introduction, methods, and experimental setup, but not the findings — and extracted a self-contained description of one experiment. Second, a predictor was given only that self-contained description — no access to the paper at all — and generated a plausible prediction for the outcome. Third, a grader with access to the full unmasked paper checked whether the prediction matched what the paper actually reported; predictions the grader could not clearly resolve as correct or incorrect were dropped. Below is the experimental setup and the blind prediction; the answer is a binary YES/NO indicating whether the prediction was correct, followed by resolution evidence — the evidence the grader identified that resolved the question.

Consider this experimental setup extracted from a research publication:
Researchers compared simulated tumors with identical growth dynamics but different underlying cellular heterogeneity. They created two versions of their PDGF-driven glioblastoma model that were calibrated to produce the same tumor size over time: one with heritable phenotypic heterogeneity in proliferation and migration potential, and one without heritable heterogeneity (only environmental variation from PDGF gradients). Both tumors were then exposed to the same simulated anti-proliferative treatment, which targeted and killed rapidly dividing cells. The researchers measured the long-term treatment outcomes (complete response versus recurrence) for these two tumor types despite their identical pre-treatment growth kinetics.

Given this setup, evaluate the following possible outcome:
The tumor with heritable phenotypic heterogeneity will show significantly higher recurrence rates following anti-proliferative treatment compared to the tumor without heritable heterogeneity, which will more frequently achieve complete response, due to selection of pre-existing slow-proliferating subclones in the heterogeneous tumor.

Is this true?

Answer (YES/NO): YES